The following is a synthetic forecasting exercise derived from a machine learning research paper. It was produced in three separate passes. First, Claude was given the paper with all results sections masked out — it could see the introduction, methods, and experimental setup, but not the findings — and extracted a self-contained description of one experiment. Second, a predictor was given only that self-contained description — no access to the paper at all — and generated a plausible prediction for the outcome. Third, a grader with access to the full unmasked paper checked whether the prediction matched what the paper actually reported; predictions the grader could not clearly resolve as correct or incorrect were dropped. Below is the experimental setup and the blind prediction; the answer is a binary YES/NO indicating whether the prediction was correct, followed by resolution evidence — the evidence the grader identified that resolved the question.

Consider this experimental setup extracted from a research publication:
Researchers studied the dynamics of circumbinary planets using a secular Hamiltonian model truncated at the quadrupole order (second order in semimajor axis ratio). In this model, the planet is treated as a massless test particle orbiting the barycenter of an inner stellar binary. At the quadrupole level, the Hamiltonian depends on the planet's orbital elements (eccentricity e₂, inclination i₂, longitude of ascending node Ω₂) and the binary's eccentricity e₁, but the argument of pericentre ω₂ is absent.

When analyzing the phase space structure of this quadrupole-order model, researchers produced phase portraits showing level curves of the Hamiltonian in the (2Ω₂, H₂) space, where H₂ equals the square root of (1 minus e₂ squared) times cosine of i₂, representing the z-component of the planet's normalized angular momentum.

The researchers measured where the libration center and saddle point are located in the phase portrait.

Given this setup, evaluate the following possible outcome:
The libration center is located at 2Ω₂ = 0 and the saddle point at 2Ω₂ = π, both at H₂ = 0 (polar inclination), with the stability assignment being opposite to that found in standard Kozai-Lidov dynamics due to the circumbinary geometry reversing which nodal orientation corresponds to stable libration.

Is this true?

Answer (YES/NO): NO